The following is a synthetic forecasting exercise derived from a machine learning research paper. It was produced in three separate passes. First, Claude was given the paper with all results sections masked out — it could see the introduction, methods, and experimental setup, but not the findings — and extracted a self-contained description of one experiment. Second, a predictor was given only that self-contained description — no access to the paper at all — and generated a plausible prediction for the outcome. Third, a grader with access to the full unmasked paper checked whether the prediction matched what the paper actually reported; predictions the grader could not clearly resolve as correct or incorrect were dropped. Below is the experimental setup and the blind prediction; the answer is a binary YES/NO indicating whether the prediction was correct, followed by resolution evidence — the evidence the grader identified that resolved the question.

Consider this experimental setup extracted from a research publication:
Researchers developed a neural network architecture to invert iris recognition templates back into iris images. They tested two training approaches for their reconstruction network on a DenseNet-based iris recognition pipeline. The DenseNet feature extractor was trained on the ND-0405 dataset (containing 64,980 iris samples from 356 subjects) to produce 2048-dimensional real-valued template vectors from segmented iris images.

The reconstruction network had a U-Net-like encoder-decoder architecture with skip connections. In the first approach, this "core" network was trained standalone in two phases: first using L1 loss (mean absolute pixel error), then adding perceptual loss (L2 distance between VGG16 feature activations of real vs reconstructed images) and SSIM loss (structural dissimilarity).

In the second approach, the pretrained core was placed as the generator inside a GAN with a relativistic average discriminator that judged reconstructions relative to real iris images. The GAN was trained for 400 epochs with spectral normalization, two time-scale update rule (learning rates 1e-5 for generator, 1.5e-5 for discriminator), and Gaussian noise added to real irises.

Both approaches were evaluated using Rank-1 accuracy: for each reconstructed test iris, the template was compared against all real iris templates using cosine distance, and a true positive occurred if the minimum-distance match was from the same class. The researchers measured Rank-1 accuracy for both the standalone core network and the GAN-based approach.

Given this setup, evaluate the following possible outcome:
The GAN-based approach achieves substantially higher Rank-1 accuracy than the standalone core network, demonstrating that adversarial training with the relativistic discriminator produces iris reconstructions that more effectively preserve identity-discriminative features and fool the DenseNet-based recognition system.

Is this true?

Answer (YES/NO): YES